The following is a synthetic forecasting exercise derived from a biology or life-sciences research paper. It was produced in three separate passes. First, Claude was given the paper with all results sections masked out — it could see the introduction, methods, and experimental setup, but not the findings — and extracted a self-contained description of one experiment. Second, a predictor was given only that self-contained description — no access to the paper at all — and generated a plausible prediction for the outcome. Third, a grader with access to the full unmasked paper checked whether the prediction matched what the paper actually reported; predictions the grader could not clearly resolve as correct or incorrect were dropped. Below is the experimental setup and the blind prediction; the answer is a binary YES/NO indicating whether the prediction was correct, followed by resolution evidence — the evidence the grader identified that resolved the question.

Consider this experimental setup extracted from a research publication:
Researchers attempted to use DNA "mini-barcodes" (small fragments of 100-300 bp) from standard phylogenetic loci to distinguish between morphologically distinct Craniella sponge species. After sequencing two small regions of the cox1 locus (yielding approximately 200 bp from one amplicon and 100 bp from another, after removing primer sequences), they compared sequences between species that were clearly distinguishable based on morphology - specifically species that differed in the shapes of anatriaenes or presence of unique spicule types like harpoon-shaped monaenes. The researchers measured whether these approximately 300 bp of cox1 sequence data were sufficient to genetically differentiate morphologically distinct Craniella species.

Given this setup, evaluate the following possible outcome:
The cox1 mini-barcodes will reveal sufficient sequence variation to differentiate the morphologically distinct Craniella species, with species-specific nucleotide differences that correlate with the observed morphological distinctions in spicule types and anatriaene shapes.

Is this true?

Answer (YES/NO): NO